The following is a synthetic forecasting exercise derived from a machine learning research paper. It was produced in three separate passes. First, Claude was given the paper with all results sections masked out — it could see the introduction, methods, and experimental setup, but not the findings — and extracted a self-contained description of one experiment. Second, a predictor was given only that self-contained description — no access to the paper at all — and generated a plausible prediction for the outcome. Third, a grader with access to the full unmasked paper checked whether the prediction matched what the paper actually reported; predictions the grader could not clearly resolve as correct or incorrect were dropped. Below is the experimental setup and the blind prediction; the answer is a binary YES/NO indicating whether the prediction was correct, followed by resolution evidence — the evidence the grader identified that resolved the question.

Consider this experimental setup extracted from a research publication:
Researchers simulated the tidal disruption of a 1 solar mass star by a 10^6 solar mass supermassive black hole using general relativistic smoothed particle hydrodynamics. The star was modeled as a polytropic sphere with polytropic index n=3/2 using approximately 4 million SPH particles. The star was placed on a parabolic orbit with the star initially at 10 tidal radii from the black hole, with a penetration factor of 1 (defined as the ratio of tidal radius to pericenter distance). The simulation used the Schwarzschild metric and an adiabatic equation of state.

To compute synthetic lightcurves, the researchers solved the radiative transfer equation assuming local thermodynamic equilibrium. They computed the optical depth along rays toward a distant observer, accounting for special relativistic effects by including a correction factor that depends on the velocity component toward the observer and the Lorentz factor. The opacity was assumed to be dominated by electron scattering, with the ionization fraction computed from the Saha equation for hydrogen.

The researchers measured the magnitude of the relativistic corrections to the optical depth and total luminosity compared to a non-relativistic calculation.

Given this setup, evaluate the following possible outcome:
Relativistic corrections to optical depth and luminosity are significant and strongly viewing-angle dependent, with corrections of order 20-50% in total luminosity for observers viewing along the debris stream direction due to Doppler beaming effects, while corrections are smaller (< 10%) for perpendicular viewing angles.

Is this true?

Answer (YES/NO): NO